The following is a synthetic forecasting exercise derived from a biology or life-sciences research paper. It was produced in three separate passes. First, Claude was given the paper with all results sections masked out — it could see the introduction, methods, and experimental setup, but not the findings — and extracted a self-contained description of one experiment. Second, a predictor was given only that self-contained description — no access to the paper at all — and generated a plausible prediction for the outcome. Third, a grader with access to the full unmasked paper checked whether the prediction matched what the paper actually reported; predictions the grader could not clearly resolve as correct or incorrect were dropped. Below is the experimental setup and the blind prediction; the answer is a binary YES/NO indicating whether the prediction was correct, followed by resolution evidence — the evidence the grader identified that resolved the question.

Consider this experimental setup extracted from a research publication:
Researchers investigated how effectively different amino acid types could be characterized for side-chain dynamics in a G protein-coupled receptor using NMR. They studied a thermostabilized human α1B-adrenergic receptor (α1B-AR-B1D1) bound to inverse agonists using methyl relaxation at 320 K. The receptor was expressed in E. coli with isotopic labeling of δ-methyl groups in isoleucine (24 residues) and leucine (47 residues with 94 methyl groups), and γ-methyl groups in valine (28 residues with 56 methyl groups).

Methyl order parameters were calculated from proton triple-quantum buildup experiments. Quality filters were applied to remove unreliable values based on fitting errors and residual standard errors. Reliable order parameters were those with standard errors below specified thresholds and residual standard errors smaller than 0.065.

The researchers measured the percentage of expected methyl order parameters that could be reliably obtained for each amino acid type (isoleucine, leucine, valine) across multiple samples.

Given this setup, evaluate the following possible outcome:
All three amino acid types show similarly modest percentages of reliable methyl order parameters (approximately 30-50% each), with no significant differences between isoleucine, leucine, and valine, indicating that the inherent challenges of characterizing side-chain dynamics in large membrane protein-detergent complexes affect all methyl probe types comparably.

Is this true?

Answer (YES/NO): NO